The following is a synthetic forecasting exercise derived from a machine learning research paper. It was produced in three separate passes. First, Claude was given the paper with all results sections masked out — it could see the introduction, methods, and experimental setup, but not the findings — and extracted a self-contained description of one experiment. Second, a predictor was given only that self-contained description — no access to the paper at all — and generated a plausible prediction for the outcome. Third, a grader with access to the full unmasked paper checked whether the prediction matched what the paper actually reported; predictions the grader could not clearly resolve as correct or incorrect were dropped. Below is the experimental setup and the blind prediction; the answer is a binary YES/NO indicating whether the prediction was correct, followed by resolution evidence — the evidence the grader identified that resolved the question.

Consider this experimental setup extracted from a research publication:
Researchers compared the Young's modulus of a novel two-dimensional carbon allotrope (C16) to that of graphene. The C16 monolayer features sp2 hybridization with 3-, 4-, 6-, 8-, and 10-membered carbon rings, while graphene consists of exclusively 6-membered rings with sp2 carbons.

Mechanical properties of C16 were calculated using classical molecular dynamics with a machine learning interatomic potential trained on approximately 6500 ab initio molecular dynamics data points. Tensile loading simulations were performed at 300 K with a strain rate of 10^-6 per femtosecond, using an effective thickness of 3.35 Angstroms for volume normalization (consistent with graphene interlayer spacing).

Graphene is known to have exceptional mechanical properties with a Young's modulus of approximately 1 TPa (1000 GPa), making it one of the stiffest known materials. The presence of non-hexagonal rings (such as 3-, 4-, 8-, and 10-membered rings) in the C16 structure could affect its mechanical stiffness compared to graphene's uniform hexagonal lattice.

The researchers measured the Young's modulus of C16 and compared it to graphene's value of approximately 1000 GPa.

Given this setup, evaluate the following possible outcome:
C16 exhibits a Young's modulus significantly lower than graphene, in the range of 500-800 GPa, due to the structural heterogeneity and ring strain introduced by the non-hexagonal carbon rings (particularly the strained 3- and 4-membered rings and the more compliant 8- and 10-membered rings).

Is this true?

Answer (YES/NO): YES